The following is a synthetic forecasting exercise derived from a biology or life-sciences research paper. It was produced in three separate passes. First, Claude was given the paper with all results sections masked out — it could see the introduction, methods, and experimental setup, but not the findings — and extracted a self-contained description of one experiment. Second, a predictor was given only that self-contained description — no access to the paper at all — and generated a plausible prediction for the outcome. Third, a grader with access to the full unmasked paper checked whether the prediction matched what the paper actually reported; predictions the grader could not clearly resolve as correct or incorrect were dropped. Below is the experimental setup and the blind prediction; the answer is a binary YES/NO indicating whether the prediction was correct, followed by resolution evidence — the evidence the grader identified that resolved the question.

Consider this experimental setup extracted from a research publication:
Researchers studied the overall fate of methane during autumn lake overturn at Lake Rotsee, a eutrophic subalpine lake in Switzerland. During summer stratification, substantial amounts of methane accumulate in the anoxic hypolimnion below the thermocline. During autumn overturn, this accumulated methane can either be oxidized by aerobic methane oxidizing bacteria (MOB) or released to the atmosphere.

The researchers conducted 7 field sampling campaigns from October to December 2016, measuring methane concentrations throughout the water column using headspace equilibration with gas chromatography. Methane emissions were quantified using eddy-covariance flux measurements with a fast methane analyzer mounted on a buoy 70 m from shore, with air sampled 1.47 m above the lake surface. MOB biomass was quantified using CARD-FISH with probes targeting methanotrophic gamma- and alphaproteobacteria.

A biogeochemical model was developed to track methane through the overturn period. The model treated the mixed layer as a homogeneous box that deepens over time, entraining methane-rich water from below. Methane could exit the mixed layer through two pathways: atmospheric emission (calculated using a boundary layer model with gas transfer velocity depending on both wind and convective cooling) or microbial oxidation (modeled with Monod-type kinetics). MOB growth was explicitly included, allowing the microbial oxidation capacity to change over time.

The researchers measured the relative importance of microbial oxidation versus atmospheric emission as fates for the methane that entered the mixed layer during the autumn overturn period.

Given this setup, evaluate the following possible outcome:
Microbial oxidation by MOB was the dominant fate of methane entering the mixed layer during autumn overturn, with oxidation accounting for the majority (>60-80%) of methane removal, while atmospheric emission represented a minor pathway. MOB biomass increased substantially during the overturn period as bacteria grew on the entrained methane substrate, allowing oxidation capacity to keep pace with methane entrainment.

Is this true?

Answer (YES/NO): YES